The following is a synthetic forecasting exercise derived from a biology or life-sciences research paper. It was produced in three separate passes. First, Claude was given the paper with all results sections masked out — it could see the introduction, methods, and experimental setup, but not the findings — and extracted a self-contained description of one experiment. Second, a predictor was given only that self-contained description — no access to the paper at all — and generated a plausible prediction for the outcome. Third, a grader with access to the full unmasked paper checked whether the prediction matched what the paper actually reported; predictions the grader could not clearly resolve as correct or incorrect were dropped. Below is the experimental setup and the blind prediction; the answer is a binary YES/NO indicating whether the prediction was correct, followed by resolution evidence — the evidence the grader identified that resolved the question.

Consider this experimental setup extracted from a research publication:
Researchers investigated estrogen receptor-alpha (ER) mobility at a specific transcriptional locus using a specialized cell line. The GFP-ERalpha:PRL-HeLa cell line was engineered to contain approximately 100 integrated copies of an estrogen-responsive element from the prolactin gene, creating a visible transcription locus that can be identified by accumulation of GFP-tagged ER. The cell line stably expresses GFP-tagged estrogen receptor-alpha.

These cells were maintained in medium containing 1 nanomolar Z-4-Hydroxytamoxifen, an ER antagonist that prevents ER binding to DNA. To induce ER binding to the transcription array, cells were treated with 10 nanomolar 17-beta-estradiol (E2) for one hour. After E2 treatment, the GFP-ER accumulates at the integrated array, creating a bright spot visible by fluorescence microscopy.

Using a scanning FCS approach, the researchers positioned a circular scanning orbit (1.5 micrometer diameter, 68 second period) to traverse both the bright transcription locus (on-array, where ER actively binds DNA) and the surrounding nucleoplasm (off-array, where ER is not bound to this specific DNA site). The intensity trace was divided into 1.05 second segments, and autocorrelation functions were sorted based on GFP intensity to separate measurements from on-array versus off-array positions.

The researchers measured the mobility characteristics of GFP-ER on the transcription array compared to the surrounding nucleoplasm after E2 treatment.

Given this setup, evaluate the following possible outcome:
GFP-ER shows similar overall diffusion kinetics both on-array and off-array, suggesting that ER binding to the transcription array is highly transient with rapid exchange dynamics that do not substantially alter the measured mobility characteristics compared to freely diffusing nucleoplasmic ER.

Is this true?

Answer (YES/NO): NO